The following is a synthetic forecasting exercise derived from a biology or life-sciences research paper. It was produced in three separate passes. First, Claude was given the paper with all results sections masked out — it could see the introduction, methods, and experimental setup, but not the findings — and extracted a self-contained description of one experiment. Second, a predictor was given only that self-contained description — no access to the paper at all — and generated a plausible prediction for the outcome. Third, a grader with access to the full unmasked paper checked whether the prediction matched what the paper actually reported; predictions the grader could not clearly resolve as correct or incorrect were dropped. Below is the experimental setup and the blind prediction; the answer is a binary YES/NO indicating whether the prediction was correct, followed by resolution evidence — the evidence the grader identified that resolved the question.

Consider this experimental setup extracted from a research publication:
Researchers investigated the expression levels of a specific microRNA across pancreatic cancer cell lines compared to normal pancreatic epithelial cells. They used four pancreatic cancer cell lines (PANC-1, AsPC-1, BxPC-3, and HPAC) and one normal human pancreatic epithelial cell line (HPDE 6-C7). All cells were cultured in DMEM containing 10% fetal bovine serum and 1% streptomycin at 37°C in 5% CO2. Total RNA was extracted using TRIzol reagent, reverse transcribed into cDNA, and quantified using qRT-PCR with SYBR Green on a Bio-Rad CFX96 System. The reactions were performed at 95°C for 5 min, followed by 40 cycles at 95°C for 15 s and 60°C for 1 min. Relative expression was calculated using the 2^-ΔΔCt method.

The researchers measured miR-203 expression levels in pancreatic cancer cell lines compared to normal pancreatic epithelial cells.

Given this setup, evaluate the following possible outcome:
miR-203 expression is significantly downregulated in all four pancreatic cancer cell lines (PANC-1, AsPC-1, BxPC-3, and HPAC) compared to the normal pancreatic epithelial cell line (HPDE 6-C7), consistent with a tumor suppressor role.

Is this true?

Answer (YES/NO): YES